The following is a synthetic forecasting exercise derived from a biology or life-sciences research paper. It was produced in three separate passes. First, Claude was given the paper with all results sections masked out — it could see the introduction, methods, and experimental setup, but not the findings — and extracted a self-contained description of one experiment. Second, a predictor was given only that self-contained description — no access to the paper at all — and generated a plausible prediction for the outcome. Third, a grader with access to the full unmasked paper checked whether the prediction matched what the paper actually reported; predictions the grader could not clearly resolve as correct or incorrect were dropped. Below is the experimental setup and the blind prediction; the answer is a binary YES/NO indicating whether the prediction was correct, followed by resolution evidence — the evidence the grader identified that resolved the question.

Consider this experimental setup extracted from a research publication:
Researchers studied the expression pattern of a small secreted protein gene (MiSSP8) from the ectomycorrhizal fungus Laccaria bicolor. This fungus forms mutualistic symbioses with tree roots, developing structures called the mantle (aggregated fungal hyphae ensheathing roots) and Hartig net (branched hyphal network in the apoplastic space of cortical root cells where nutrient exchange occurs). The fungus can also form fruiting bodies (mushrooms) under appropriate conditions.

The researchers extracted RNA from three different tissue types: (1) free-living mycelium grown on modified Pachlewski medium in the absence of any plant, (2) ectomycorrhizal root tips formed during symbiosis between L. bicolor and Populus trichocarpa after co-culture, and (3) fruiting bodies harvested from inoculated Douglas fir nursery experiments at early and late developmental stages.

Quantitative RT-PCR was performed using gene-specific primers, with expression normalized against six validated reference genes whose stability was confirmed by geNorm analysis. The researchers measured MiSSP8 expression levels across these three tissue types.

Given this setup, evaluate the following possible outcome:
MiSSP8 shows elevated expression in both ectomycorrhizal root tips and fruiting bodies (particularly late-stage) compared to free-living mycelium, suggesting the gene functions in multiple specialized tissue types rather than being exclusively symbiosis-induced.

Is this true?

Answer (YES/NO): YES